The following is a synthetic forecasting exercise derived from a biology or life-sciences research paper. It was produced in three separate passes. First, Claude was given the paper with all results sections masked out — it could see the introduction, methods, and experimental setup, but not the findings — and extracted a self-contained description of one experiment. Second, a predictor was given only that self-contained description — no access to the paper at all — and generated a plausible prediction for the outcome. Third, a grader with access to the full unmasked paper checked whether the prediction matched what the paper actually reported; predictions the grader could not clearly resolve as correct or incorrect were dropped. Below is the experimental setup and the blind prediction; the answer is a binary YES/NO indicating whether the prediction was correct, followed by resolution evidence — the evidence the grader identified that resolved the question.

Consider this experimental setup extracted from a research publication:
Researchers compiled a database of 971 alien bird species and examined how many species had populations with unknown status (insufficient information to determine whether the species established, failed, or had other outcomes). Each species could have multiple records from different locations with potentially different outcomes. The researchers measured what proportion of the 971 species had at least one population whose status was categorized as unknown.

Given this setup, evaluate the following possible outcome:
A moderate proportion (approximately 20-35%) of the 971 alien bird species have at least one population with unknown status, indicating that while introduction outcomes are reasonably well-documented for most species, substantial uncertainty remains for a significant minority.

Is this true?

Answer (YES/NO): NO